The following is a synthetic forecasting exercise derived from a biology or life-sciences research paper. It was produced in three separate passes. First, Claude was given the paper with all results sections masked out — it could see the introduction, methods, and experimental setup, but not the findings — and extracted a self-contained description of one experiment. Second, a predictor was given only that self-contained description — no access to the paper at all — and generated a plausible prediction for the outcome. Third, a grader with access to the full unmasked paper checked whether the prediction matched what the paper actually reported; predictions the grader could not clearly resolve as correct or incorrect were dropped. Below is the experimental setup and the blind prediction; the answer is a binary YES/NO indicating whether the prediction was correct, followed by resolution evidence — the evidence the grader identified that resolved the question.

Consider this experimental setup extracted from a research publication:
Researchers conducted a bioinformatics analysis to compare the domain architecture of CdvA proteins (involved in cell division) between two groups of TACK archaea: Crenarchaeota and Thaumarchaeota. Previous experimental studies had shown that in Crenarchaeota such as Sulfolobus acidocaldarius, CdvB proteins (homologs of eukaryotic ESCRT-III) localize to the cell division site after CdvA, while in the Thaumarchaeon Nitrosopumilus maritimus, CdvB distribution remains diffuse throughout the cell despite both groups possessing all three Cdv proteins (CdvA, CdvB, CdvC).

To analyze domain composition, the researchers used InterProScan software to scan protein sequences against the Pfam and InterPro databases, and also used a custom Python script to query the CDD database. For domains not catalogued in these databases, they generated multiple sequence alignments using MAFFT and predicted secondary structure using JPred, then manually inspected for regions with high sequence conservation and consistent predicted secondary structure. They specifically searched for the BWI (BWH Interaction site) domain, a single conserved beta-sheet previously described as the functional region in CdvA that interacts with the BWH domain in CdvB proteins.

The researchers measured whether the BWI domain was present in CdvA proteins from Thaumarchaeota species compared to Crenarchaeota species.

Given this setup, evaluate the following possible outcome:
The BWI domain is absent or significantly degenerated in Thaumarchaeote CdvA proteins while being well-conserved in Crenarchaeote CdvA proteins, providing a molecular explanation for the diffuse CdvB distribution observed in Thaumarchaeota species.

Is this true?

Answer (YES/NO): YES